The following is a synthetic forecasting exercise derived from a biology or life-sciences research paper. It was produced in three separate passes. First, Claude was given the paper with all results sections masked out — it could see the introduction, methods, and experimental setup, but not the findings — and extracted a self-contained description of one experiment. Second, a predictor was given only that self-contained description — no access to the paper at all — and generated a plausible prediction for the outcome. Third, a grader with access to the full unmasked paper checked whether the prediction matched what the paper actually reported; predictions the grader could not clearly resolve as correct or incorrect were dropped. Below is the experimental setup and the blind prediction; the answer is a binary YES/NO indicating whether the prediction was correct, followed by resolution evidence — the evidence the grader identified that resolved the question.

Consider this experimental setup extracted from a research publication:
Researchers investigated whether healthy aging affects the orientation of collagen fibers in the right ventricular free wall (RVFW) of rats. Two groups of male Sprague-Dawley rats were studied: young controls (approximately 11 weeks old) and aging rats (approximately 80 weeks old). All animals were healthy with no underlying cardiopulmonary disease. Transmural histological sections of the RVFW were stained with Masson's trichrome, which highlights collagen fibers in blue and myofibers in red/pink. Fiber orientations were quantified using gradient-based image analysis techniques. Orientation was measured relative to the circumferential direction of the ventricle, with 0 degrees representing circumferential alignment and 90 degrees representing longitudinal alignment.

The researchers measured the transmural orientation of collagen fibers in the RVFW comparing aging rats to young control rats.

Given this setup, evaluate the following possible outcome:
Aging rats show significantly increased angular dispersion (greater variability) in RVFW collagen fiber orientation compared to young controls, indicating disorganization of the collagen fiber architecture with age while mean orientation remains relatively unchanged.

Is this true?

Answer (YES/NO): NO